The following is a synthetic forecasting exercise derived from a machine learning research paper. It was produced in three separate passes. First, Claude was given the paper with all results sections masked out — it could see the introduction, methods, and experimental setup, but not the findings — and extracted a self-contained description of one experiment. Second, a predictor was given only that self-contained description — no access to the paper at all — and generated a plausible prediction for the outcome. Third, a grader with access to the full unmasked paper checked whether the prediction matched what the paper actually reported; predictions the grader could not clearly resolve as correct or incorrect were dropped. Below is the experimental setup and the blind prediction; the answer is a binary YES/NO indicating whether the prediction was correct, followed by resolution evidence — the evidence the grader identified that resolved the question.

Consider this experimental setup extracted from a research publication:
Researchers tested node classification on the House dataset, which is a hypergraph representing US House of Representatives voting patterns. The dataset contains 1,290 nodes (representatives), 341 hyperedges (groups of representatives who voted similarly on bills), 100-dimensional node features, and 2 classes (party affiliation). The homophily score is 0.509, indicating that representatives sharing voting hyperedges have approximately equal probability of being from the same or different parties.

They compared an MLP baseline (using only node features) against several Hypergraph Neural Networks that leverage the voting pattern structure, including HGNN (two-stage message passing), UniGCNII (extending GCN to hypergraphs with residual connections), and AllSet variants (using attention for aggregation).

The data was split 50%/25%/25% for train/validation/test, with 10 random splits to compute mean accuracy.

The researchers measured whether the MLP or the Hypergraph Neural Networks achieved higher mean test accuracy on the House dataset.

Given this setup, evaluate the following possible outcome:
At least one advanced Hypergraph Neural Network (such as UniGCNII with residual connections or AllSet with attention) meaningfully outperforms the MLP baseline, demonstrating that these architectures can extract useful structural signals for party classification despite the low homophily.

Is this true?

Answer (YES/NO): NO